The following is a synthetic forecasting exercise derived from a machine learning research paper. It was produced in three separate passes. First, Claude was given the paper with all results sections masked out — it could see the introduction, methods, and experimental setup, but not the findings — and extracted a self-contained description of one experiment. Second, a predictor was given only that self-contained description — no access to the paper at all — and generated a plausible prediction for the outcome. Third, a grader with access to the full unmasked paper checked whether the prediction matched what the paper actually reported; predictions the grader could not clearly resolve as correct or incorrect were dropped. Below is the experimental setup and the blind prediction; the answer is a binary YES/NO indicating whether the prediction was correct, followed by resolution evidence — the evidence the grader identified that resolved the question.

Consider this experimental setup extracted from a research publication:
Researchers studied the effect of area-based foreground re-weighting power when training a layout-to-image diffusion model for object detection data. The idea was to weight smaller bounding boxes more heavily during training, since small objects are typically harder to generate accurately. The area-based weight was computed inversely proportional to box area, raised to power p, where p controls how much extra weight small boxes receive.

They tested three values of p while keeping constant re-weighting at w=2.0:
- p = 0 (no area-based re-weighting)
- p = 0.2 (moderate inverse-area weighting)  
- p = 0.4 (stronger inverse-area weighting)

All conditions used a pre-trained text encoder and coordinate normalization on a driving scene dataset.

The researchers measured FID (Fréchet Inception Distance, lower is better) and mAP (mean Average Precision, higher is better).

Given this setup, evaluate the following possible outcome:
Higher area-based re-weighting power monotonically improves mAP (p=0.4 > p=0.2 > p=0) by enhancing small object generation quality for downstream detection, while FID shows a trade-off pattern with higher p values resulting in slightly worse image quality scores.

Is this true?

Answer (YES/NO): NO